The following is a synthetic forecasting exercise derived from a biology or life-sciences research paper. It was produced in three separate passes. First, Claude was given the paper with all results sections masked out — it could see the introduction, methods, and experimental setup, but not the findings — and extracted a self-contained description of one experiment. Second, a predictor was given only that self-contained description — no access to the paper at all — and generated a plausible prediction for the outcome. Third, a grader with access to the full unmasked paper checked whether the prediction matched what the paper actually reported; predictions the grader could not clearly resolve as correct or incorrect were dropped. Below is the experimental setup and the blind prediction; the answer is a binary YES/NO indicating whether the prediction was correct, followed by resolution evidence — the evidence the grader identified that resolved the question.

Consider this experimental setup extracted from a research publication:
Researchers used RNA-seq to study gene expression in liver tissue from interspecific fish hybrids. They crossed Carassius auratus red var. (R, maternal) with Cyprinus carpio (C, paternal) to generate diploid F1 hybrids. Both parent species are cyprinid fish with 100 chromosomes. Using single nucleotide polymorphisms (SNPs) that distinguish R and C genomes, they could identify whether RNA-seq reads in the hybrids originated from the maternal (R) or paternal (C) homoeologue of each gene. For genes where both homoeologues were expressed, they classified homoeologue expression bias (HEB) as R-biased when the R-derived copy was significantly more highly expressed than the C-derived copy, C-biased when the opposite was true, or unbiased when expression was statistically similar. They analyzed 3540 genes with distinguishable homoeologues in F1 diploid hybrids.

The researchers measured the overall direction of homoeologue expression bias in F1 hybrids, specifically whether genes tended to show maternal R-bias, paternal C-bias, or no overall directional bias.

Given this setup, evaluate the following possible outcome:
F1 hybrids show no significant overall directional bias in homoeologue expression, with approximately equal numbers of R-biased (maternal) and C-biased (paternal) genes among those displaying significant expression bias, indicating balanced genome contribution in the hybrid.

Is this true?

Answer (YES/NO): NO